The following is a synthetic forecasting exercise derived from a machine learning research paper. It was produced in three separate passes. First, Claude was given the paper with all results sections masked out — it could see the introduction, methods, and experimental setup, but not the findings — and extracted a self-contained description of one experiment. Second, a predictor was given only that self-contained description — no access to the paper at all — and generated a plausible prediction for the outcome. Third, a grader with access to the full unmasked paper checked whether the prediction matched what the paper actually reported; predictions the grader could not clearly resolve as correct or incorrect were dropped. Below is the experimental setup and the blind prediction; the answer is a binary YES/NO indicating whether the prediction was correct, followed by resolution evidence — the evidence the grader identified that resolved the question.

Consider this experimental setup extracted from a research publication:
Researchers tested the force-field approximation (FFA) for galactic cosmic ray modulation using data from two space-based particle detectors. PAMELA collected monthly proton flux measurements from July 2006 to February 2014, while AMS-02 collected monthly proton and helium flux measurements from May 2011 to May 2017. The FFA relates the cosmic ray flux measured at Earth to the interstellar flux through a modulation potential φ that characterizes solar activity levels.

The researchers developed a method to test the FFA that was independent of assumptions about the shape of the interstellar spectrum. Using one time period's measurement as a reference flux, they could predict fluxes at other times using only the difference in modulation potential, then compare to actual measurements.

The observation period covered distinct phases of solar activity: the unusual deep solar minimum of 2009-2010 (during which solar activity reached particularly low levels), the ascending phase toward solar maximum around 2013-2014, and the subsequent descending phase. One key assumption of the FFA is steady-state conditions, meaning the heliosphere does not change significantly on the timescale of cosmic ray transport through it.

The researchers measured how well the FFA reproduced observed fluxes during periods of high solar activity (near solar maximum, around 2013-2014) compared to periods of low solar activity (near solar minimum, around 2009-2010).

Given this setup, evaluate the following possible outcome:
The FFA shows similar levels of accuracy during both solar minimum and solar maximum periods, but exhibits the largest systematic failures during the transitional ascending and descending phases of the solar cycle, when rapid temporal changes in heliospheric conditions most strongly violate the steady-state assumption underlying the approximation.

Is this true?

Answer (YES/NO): NO